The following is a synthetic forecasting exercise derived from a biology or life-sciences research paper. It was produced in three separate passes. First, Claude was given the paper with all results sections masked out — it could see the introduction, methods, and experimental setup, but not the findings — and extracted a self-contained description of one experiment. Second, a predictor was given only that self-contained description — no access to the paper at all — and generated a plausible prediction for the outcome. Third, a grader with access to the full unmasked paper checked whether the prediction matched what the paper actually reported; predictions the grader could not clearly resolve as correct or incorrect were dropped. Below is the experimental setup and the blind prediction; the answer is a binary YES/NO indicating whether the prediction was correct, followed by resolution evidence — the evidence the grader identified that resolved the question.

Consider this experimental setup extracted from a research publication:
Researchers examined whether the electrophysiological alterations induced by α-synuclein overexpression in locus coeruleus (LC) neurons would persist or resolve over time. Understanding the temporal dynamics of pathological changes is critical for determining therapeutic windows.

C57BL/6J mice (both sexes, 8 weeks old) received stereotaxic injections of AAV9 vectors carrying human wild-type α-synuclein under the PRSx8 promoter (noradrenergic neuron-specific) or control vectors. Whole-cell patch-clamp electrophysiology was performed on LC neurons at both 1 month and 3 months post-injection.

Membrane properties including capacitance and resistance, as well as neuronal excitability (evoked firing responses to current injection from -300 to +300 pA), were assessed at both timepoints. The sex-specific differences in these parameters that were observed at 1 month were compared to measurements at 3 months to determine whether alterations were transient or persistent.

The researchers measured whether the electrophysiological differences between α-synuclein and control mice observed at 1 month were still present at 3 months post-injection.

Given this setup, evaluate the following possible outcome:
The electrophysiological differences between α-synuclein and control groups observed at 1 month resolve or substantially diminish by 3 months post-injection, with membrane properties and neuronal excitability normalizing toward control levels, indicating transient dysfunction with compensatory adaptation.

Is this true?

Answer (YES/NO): YES